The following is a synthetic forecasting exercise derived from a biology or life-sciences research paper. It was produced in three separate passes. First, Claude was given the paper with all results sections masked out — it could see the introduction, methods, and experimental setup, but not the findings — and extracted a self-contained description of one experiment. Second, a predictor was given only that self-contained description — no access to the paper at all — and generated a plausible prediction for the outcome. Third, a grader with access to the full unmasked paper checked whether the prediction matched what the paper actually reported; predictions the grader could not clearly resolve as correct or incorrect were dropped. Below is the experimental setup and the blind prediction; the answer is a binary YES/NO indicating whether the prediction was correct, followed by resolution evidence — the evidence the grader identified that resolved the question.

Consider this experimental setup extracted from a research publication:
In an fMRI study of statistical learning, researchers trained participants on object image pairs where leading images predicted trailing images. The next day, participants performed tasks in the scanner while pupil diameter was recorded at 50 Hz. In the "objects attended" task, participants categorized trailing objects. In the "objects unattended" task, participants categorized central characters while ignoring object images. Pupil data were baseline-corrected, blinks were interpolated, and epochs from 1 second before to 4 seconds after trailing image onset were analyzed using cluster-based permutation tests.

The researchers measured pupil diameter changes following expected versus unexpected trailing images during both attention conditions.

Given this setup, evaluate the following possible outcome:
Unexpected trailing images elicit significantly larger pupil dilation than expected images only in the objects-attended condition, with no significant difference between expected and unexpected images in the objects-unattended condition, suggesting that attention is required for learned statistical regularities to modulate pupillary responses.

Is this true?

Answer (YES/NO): YES